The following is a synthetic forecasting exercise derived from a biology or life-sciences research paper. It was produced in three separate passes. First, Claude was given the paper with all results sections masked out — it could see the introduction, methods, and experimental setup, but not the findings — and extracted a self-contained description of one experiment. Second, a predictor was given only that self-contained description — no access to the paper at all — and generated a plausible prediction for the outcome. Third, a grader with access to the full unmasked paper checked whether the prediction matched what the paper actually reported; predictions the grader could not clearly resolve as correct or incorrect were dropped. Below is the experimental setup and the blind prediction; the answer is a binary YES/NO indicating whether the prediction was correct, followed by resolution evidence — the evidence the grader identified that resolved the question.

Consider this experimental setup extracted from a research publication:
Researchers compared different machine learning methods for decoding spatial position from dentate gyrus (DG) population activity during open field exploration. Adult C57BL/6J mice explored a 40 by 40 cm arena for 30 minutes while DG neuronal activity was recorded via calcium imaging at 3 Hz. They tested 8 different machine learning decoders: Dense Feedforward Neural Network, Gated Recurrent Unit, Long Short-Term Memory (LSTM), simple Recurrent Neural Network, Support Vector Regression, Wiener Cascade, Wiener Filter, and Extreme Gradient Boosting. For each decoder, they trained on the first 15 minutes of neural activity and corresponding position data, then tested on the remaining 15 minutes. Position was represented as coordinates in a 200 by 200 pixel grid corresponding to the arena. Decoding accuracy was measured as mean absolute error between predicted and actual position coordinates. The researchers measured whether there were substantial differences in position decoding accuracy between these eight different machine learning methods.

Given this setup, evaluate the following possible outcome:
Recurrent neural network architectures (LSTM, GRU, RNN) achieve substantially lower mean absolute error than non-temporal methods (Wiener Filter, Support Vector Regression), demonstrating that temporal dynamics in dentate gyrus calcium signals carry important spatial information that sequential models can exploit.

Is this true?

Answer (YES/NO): NO